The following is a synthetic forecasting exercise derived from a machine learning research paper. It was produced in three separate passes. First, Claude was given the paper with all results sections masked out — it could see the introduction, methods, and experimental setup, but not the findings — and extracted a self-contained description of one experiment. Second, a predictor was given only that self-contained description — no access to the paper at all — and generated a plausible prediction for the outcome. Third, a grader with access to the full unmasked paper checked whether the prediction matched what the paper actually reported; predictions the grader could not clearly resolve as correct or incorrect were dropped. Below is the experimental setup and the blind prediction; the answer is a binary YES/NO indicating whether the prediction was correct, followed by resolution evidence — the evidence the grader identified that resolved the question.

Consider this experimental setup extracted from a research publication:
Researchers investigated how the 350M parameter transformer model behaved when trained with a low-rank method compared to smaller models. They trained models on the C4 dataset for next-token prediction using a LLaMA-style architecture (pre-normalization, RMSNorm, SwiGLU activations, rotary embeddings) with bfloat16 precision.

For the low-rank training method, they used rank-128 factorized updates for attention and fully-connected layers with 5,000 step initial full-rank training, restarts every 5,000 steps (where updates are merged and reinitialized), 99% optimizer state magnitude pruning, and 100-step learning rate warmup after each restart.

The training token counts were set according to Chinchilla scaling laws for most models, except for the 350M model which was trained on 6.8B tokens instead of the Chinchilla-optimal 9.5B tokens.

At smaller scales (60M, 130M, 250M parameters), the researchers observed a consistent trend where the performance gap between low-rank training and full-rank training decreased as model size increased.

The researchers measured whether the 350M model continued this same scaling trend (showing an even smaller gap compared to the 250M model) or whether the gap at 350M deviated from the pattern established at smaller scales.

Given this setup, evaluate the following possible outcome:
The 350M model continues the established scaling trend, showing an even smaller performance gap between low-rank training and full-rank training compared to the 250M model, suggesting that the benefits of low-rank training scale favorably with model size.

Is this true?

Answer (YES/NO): NO